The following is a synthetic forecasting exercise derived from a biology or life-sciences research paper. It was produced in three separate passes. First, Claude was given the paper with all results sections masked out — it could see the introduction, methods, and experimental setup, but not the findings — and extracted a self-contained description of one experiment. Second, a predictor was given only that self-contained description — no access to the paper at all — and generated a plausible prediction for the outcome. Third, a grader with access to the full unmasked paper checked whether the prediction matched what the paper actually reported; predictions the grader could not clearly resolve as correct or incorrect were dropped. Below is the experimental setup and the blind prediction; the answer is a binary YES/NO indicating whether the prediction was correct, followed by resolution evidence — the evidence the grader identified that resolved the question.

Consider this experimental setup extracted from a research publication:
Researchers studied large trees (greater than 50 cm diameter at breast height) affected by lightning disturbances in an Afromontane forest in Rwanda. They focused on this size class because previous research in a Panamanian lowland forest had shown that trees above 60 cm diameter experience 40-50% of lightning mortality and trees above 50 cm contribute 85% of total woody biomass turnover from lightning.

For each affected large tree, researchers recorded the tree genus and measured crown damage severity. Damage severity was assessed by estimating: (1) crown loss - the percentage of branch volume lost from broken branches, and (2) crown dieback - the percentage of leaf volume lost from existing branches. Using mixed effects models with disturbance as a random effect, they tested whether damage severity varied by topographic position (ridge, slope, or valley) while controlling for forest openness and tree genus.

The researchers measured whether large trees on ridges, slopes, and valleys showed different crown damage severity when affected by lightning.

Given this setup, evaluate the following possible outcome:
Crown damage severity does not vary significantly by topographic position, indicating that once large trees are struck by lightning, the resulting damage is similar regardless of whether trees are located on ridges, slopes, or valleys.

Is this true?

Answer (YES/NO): NO